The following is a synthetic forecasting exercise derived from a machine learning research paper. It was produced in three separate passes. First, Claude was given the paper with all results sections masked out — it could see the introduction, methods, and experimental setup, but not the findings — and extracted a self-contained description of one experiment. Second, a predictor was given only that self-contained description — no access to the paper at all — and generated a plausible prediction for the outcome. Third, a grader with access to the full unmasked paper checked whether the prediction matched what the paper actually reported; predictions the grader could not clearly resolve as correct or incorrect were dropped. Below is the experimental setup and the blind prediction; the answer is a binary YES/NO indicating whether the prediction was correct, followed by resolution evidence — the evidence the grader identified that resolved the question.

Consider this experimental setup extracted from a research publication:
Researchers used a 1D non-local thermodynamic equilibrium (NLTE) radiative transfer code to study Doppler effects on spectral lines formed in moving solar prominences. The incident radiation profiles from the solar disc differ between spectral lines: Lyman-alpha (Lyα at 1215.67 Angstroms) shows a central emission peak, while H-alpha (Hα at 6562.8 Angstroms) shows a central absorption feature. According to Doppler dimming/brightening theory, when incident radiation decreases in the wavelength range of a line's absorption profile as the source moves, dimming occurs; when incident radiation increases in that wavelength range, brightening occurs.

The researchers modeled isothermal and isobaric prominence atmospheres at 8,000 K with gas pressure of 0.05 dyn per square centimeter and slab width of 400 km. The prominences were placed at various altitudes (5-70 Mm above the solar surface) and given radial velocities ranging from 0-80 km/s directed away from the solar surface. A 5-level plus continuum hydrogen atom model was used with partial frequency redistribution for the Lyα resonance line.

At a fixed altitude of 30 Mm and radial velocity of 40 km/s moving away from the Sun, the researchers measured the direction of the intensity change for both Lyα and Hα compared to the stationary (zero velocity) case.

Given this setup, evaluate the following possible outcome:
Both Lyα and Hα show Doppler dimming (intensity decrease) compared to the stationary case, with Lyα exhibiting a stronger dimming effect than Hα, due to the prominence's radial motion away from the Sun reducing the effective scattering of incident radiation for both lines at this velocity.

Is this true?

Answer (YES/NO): NO